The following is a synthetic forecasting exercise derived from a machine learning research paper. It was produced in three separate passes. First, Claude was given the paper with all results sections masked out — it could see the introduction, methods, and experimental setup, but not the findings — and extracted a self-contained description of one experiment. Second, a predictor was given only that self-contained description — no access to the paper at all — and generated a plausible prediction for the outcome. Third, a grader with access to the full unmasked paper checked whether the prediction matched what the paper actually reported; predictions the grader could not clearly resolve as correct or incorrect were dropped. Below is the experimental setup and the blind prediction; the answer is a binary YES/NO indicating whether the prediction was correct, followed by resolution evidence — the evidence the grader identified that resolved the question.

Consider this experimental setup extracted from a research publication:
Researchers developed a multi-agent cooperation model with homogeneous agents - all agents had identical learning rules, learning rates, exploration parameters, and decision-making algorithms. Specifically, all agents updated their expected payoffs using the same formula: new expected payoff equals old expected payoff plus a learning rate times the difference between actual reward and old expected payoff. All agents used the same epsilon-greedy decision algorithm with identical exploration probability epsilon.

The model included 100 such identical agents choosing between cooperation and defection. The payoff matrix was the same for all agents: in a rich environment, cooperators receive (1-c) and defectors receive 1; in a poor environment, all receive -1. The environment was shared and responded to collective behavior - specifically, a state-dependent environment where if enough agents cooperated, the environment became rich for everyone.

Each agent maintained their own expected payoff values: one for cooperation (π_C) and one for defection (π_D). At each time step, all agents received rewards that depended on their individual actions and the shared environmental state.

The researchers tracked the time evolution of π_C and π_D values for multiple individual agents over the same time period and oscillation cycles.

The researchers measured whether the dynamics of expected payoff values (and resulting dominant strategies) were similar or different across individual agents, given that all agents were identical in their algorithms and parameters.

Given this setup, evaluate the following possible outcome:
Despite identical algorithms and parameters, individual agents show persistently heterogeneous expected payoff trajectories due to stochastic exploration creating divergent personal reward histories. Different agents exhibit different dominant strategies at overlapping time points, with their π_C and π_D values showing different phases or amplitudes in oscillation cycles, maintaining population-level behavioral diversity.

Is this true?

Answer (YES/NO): YES